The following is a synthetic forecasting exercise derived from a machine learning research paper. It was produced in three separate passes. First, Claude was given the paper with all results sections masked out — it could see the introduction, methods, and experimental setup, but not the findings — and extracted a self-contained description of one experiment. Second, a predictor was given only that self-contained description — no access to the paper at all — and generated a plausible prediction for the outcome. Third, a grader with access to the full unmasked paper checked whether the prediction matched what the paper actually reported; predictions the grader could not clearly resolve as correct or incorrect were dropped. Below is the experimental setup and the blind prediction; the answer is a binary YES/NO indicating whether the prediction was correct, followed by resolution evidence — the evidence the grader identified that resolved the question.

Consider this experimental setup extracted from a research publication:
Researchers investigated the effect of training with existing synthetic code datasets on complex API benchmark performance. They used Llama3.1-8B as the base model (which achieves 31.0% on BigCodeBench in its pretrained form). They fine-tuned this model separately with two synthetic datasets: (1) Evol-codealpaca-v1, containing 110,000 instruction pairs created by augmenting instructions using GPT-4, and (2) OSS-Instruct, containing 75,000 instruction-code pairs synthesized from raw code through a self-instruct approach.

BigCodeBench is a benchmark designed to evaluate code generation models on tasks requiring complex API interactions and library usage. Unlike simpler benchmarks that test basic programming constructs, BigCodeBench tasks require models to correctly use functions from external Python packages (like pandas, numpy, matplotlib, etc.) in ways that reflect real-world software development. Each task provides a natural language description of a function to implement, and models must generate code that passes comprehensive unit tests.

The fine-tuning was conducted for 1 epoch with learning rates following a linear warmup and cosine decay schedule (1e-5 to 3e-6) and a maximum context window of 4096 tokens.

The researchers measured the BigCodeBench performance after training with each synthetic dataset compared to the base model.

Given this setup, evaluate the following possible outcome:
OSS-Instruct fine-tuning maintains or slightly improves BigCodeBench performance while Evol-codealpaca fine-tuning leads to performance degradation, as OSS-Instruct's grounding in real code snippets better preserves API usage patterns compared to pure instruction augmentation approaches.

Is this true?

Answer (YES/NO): NO